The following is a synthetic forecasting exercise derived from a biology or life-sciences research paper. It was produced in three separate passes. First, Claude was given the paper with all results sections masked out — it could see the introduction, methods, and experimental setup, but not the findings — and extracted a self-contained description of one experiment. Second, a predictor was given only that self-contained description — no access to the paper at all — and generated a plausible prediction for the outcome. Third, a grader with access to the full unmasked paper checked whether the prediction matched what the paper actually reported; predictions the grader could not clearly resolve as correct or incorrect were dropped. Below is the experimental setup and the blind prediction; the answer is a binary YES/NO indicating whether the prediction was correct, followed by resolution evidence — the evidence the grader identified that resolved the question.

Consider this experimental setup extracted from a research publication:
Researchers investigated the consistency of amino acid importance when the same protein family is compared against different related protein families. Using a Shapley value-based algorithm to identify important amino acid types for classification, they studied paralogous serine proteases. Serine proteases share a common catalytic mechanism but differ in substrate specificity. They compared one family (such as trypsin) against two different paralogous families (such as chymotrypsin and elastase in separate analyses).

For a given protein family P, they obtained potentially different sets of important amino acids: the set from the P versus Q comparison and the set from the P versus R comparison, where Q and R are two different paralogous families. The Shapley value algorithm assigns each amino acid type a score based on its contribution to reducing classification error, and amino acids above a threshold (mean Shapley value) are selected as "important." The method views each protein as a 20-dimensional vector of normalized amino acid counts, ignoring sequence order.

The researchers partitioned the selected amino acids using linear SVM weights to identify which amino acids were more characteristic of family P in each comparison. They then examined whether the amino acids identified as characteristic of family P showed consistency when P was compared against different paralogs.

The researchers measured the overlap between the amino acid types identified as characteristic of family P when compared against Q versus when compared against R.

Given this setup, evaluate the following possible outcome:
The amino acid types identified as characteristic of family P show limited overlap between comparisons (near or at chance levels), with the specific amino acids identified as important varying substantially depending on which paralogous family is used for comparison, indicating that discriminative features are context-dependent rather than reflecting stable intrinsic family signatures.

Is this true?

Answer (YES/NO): NO